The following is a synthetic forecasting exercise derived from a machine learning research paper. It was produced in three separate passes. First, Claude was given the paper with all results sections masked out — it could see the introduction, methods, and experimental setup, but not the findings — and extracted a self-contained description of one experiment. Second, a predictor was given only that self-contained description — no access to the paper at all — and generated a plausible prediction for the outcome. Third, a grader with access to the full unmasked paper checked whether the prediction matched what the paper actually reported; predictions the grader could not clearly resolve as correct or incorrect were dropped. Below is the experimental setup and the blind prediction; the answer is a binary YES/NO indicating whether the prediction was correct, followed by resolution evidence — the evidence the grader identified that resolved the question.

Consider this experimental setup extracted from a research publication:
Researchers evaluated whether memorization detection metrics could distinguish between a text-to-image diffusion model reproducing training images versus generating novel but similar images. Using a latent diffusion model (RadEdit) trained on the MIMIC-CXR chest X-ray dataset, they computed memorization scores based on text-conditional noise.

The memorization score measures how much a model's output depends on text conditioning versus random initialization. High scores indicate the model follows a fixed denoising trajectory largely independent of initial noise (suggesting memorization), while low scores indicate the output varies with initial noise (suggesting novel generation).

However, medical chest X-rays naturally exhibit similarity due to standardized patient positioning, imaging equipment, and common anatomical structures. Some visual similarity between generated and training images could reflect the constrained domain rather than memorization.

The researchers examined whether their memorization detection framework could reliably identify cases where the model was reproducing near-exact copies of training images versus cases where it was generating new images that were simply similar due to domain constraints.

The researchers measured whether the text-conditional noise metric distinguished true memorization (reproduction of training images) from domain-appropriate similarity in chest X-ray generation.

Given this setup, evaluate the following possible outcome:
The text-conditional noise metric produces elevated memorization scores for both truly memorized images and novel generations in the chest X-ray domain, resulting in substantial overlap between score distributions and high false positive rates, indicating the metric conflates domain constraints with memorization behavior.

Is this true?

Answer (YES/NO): NO